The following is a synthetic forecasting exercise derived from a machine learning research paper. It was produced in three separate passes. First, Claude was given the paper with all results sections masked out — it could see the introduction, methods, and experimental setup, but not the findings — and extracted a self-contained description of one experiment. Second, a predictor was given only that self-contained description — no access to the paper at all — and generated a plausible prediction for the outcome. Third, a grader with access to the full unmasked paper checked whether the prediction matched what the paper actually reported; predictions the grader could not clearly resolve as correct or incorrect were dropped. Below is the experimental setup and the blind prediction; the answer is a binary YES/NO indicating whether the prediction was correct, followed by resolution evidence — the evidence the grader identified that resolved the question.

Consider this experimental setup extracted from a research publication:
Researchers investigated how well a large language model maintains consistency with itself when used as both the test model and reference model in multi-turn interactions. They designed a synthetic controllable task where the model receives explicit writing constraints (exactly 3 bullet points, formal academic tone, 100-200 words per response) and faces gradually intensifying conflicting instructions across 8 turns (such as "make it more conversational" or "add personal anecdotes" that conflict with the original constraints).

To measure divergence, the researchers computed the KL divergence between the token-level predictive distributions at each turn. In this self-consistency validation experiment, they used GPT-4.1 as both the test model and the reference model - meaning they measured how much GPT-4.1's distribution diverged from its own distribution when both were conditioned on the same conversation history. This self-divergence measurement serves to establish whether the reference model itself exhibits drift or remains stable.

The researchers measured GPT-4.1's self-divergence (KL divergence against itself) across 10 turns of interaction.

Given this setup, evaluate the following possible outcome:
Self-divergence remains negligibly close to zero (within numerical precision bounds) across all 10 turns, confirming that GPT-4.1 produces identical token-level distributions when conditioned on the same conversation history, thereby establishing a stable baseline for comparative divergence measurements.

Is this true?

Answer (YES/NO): NO